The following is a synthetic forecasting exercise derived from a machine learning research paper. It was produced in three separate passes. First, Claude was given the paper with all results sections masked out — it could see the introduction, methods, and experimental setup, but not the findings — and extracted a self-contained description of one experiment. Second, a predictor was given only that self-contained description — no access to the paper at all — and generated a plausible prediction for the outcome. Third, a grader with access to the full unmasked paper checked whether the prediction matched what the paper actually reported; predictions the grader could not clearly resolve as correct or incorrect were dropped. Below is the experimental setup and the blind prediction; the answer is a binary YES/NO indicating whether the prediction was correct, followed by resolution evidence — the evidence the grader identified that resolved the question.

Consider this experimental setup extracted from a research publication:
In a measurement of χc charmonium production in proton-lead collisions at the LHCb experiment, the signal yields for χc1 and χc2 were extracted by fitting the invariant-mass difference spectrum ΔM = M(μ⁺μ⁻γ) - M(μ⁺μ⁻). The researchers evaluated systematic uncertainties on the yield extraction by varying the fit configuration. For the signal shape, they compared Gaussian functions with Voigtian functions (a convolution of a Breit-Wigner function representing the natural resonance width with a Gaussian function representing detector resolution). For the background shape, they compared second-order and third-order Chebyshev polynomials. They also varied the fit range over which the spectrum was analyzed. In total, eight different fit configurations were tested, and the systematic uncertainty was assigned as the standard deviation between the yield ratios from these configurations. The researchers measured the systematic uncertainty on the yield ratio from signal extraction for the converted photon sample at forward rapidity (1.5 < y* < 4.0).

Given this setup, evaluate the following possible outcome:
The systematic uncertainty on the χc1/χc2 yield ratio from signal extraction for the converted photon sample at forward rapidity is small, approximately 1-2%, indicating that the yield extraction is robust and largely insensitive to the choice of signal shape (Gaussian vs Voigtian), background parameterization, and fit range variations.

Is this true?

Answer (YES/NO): NO